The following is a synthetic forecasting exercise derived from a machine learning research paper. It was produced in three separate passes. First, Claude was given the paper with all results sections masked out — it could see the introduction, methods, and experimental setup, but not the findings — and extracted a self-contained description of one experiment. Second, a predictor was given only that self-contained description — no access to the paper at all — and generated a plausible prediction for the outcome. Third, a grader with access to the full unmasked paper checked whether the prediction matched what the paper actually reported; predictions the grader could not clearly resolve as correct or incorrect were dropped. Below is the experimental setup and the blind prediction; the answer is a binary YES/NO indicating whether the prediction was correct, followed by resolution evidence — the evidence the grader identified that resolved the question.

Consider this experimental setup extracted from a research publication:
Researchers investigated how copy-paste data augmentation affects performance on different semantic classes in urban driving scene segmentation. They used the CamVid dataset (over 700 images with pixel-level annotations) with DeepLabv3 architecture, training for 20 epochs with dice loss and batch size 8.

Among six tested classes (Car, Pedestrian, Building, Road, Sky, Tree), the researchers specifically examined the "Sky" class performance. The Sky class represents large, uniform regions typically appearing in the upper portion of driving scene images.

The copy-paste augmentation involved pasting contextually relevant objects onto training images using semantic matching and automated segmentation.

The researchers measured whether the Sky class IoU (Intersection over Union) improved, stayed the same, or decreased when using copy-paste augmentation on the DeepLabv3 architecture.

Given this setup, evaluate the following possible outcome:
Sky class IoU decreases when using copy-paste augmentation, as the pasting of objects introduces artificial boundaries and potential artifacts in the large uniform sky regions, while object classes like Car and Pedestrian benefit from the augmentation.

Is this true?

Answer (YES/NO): YES